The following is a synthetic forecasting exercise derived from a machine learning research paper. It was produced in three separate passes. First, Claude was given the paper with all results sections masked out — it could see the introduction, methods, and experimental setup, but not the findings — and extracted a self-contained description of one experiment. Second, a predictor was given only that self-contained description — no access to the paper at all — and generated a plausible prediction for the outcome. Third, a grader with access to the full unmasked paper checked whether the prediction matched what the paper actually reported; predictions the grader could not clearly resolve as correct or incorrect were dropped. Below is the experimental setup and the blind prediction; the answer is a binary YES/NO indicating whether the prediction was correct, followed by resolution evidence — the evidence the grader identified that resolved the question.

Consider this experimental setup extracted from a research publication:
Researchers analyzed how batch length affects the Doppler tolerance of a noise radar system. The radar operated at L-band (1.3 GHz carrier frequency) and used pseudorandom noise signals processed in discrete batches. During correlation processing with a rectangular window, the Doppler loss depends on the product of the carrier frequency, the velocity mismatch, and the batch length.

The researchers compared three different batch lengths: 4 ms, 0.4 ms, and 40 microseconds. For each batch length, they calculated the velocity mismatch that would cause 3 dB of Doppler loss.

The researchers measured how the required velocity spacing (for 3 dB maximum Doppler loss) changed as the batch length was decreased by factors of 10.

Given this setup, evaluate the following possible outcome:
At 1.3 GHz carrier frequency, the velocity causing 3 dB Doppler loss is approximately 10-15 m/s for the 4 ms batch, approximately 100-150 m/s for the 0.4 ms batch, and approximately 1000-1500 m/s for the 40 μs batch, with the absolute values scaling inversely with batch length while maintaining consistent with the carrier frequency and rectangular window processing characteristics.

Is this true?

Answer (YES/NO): NO